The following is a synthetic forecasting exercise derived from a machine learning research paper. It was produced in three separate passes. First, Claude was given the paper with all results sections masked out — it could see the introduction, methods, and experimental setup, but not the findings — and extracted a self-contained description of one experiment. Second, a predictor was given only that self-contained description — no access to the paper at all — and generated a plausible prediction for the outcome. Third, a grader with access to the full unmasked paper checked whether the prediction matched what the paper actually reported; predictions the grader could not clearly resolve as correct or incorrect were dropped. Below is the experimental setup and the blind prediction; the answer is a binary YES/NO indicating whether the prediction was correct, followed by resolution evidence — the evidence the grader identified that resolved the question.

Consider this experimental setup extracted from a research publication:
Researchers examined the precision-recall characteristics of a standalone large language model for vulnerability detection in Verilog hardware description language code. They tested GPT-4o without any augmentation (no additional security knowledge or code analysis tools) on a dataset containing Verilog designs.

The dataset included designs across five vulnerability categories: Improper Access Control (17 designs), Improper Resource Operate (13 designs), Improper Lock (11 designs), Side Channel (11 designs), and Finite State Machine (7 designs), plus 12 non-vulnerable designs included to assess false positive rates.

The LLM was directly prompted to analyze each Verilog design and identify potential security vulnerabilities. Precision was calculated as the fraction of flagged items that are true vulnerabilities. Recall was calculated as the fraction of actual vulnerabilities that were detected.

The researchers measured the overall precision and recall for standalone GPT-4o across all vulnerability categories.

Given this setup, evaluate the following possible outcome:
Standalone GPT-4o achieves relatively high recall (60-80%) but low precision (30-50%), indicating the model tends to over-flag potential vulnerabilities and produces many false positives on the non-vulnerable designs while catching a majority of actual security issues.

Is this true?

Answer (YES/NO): NO